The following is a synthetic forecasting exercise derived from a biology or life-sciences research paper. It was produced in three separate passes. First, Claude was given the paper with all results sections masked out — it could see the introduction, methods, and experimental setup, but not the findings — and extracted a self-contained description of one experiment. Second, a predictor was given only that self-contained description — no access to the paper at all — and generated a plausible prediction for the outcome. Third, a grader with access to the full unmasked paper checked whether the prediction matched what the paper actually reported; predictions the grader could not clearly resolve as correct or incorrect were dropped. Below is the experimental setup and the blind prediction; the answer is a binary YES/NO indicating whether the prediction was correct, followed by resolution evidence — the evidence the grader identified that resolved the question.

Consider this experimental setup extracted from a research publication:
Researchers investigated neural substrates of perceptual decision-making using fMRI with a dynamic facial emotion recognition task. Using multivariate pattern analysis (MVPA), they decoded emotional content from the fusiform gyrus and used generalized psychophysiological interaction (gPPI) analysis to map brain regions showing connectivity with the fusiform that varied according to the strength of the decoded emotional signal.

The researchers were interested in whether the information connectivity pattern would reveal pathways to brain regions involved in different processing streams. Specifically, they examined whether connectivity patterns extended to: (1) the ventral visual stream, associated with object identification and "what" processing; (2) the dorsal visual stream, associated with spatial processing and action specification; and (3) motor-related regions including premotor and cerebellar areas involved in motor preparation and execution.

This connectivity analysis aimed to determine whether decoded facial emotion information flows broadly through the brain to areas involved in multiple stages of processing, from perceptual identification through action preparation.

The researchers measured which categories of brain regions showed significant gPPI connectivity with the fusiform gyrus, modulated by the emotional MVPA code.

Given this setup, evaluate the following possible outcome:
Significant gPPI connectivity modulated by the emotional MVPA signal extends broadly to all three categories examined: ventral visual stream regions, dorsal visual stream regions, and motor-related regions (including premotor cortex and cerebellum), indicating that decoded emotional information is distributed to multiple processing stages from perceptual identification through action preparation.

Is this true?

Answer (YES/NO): YES